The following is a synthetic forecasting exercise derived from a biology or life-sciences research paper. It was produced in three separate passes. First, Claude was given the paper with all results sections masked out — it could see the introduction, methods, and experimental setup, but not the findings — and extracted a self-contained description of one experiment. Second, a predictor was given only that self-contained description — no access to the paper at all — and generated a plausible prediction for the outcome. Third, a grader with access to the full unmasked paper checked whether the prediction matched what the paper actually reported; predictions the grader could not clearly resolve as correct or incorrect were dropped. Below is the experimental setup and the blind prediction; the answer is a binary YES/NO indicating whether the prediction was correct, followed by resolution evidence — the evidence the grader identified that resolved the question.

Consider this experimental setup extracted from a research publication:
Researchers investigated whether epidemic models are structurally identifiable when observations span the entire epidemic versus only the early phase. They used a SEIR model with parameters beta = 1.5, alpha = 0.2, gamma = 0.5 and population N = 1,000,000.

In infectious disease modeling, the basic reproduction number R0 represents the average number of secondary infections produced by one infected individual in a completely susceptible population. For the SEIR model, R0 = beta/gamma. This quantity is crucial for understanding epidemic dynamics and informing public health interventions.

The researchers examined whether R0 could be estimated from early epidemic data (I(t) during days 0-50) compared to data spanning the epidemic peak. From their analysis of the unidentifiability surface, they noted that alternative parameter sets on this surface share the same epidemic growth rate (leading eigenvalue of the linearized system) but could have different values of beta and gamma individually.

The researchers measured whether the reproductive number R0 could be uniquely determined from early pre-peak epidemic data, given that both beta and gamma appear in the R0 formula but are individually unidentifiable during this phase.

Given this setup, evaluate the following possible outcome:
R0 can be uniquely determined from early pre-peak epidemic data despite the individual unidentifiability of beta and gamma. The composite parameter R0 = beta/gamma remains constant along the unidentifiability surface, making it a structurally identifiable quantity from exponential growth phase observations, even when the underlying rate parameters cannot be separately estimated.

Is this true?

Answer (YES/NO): NO